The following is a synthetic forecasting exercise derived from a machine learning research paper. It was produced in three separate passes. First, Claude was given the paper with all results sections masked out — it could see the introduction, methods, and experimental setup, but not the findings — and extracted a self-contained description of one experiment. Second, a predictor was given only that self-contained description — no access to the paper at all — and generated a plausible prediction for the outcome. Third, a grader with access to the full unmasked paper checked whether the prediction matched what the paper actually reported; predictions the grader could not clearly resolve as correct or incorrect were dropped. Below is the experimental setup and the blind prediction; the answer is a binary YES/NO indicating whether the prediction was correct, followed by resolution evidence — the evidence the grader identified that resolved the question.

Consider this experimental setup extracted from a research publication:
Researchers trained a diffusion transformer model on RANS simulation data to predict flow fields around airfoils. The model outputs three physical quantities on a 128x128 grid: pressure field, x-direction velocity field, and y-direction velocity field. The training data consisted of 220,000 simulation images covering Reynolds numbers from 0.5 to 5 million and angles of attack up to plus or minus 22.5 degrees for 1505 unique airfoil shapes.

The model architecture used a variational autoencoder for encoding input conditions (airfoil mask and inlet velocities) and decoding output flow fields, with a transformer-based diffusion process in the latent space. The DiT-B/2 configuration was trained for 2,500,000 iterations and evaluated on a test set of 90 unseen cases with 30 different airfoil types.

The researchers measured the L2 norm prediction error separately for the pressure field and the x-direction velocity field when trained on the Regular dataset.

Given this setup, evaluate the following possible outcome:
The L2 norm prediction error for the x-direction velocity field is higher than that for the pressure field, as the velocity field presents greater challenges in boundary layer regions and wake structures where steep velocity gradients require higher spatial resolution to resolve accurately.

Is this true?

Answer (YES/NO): NO